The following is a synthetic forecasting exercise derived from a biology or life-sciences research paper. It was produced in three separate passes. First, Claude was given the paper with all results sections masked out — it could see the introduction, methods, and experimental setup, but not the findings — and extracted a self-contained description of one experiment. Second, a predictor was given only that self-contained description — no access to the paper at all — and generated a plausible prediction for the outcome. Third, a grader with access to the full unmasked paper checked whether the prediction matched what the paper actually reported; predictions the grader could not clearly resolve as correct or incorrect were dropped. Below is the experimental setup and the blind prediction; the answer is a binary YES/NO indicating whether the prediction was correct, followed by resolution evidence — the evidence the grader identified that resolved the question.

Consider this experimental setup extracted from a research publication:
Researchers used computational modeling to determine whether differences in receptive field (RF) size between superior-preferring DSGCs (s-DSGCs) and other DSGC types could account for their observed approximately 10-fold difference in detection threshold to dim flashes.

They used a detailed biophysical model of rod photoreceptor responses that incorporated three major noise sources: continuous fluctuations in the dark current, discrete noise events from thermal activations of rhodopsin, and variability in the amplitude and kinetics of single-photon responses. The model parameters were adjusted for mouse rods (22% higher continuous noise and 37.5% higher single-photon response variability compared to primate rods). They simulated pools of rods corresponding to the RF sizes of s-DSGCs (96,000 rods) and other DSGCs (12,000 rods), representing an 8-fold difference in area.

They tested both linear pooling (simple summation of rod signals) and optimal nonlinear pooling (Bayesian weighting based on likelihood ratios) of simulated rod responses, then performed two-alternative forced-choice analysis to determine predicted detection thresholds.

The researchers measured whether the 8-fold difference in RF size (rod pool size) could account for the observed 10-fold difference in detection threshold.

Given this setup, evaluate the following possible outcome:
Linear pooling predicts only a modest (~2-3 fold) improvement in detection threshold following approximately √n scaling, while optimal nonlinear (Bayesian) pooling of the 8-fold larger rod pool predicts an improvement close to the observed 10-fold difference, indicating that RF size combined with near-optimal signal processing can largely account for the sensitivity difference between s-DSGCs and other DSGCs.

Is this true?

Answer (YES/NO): NO